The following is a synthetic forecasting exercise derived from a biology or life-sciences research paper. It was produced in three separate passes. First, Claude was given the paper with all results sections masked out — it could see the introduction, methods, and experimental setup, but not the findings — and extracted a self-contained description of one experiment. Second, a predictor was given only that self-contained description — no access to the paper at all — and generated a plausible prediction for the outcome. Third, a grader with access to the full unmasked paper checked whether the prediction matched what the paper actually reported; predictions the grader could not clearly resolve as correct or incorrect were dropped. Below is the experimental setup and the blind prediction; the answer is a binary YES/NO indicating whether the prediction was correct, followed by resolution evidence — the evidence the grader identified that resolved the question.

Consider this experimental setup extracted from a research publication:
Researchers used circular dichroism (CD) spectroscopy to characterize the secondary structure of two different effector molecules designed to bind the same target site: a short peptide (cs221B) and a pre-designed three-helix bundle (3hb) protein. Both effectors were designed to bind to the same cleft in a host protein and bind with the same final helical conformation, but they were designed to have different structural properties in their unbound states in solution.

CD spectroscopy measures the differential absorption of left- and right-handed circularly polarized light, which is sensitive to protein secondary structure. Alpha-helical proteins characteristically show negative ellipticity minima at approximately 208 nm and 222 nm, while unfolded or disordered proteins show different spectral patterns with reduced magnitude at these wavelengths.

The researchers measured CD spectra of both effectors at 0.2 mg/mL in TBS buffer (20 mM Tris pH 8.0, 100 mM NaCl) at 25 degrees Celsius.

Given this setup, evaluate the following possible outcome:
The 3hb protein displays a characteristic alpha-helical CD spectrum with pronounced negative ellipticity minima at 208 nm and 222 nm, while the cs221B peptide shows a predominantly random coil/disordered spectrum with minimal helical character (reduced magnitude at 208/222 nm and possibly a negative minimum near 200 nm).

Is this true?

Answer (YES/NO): YES